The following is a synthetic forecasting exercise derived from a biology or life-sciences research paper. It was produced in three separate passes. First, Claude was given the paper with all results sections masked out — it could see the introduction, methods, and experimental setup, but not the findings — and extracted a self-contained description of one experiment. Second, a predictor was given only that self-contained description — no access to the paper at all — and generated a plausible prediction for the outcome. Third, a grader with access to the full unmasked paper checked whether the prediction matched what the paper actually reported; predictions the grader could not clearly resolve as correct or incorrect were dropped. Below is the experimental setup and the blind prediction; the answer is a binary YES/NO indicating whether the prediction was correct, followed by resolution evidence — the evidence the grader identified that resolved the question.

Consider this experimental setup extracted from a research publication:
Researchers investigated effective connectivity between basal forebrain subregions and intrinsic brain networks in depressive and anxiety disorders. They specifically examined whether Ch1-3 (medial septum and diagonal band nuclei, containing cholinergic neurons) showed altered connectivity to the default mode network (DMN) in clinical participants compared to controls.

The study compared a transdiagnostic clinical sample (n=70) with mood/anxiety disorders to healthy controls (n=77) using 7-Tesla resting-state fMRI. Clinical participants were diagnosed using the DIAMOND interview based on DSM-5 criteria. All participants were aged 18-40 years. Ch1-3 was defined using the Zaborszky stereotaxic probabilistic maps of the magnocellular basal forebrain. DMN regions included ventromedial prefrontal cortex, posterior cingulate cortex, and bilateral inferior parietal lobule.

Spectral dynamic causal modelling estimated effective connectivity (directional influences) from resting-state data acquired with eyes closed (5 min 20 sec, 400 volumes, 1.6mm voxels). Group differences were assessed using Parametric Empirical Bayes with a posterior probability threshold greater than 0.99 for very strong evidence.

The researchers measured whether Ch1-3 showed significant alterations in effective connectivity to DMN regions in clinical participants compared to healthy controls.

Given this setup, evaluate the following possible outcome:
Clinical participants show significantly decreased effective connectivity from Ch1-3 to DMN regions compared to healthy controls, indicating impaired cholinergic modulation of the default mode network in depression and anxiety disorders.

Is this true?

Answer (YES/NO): NO